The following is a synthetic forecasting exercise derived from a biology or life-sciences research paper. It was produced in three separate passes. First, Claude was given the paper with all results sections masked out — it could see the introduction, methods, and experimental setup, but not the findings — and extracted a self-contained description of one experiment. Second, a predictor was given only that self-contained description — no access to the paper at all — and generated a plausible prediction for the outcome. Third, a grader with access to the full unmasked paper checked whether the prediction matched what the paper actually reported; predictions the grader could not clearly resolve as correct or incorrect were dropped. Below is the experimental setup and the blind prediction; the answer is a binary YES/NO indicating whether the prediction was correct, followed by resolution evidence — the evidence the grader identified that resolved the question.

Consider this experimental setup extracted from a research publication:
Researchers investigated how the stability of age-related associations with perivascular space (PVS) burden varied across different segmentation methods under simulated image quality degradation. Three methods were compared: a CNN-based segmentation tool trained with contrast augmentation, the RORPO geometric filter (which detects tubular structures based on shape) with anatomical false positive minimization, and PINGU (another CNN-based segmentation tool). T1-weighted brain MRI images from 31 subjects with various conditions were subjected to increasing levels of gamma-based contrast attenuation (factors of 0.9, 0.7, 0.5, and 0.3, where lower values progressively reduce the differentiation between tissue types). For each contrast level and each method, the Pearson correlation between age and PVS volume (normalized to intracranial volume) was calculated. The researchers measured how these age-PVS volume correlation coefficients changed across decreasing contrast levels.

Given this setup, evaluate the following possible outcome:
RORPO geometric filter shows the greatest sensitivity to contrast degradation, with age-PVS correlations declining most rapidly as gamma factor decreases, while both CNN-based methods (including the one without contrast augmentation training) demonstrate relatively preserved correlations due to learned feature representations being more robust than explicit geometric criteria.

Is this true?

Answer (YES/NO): NO